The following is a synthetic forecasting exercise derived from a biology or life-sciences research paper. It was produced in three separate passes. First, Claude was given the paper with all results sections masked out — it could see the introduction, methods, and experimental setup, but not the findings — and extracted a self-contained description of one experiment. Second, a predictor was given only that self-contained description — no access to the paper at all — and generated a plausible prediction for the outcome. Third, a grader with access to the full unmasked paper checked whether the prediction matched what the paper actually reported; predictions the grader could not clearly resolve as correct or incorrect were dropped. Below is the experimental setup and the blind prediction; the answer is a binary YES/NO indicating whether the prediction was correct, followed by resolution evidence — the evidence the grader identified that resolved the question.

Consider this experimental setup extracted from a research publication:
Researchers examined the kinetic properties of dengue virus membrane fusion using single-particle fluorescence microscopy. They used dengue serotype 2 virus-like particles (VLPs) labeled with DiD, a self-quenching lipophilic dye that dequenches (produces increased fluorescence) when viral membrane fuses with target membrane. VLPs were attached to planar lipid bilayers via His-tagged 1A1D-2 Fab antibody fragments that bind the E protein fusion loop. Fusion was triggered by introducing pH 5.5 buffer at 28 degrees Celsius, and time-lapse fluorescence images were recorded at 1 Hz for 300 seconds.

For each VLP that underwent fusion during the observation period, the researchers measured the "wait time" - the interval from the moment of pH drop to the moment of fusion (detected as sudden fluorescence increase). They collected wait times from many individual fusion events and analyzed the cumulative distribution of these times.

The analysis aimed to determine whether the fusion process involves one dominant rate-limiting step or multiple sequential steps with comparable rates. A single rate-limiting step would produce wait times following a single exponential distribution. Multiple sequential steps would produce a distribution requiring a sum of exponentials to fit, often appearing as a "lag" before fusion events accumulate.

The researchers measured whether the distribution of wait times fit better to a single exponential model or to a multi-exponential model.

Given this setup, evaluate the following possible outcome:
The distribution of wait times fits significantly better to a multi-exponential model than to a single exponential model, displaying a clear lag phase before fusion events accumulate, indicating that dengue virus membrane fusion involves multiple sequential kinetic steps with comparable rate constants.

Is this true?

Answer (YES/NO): NO